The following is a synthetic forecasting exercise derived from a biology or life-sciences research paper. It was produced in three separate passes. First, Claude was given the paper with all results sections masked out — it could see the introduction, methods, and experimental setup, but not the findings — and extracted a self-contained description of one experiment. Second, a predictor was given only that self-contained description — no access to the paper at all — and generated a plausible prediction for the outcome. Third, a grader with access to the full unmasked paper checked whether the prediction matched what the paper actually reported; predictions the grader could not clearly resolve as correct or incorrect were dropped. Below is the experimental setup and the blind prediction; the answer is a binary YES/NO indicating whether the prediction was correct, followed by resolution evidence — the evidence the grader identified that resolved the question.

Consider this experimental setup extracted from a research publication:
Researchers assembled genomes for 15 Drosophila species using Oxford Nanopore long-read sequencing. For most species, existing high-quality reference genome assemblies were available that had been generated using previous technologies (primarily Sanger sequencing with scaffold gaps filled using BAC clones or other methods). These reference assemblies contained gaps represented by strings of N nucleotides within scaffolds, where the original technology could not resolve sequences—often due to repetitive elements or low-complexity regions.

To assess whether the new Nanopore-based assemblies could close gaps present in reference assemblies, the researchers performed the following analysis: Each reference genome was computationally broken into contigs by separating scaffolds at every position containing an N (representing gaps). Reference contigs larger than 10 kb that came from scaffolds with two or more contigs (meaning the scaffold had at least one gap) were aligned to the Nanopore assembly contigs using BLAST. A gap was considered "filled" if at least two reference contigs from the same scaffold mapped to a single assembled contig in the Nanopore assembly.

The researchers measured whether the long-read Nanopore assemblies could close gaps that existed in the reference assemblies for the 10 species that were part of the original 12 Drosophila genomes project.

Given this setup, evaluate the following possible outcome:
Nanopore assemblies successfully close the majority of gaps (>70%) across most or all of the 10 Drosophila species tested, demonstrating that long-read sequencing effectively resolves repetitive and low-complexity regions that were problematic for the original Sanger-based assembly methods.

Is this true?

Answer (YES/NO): NO